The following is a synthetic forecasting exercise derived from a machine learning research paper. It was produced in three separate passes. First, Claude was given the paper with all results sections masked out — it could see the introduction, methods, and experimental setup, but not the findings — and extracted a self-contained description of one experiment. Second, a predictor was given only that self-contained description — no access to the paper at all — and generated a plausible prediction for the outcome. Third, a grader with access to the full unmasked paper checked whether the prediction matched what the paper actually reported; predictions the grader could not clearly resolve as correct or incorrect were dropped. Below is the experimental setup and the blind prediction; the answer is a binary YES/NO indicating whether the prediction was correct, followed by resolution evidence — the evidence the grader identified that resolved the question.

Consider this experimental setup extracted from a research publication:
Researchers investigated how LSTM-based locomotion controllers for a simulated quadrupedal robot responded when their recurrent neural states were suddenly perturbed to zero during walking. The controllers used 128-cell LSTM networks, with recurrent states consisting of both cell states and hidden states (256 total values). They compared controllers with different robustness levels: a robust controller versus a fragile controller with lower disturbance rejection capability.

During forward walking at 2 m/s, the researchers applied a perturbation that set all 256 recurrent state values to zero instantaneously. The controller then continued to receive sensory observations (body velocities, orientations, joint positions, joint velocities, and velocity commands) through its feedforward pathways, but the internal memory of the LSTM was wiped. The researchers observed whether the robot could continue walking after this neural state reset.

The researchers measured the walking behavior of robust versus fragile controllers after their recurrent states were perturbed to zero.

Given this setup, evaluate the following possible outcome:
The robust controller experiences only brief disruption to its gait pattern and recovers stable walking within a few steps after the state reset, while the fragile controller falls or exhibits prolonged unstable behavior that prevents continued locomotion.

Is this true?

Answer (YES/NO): NO